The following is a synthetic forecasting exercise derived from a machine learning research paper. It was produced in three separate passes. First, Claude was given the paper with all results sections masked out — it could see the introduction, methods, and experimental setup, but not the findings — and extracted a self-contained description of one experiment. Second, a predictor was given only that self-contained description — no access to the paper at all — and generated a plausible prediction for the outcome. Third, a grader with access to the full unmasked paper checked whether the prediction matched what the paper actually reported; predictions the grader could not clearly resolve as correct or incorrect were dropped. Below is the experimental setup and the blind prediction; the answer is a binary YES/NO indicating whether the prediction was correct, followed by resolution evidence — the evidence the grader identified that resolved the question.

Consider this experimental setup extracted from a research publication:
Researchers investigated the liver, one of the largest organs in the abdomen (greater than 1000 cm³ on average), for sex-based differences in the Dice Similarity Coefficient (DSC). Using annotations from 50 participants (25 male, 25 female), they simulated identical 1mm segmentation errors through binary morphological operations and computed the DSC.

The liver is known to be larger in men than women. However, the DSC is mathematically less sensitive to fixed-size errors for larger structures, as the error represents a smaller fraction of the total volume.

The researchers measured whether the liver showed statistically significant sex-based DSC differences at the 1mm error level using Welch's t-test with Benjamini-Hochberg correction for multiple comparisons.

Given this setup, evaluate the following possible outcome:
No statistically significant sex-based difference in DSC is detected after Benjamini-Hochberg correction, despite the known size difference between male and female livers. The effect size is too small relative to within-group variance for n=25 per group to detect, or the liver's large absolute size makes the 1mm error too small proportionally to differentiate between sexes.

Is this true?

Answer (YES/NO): NO